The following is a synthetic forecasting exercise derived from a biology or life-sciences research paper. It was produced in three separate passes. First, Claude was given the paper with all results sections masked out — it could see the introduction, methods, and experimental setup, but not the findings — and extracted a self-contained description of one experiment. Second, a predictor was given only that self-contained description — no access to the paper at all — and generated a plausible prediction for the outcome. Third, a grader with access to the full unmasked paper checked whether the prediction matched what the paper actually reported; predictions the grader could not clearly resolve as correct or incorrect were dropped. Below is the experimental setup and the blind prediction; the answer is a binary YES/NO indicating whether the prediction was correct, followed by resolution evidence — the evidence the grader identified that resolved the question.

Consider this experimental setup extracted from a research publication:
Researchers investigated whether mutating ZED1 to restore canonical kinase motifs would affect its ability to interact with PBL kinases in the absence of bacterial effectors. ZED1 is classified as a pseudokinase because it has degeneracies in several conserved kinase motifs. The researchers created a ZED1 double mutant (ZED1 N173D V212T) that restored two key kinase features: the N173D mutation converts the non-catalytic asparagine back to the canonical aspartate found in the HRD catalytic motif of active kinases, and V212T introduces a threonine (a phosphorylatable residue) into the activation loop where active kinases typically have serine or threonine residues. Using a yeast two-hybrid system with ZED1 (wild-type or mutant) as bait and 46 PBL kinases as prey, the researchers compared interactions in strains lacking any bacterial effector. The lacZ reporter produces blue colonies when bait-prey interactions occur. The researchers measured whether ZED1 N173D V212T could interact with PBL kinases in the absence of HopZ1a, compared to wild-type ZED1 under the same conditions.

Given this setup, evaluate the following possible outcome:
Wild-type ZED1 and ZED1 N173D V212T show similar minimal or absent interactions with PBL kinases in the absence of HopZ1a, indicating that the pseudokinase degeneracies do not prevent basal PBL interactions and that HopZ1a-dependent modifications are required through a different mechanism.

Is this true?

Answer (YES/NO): NO